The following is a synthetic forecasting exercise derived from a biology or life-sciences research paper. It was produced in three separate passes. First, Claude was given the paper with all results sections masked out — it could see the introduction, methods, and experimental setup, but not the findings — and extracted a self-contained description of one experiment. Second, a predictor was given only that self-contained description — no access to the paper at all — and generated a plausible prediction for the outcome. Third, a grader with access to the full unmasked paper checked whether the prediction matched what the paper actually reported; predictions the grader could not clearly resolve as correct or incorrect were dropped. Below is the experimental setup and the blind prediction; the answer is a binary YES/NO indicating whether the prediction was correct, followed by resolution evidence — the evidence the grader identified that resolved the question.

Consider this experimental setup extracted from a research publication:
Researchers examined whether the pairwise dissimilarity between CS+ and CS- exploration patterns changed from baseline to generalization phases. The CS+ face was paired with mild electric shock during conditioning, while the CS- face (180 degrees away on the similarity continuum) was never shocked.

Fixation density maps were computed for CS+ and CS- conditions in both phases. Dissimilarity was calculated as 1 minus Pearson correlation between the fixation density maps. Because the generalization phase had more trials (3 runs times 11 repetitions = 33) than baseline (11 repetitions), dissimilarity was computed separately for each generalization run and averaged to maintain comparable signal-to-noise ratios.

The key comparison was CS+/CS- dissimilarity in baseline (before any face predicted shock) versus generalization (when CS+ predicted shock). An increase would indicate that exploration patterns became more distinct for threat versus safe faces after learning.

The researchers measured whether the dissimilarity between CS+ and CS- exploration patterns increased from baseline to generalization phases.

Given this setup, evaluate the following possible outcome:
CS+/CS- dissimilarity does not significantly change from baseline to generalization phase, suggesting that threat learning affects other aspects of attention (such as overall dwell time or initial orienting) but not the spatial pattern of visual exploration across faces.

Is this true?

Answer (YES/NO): NO